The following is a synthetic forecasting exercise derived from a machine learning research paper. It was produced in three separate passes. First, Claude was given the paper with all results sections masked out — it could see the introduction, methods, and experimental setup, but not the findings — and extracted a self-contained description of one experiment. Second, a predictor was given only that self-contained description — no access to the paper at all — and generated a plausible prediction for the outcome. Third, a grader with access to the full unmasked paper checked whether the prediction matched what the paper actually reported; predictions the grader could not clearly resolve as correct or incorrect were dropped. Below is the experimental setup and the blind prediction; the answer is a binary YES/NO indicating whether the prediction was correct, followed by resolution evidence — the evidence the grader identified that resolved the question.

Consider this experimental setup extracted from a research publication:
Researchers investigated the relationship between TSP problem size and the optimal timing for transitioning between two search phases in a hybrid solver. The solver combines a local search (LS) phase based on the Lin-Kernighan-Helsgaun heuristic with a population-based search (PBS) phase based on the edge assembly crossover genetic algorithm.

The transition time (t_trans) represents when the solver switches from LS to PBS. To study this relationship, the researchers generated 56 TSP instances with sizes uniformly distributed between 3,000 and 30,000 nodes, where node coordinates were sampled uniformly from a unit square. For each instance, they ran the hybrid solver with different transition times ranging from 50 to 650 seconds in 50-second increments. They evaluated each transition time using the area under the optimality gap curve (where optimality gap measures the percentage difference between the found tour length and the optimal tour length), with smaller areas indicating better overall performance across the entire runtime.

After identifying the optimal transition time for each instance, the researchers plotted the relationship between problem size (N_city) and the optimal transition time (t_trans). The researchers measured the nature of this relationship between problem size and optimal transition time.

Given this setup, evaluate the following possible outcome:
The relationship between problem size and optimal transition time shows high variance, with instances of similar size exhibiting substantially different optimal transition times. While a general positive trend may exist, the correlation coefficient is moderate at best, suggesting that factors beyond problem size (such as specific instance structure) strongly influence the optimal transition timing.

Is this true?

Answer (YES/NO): NO